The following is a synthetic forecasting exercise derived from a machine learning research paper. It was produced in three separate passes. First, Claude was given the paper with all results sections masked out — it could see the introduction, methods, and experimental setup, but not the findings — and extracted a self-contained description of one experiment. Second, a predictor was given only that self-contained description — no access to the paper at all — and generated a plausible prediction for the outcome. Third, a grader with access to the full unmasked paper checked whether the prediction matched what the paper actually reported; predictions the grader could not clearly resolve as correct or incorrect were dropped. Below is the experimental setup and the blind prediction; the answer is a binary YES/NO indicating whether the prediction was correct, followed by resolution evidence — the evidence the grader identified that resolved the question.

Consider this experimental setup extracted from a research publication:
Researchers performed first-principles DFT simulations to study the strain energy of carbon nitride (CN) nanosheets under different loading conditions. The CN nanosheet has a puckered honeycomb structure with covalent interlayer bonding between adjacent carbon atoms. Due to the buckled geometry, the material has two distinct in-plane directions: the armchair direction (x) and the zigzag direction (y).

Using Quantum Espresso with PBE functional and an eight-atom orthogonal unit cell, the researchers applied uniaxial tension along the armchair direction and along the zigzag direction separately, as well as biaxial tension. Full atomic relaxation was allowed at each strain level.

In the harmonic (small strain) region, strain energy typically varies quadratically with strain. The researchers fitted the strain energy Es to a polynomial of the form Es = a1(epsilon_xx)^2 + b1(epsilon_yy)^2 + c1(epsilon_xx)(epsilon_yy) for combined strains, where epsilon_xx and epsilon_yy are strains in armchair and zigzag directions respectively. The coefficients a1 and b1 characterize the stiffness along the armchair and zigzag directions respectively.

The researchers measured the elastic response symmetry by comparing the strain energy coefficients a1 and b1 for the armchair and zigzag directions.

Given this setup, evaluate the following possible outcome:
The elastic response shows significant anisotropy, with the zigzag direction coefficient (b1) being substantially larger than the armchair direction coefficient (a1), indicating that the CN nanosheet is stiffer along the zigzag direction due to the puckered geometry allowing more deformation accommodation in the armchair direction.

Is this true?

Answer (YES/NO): NO